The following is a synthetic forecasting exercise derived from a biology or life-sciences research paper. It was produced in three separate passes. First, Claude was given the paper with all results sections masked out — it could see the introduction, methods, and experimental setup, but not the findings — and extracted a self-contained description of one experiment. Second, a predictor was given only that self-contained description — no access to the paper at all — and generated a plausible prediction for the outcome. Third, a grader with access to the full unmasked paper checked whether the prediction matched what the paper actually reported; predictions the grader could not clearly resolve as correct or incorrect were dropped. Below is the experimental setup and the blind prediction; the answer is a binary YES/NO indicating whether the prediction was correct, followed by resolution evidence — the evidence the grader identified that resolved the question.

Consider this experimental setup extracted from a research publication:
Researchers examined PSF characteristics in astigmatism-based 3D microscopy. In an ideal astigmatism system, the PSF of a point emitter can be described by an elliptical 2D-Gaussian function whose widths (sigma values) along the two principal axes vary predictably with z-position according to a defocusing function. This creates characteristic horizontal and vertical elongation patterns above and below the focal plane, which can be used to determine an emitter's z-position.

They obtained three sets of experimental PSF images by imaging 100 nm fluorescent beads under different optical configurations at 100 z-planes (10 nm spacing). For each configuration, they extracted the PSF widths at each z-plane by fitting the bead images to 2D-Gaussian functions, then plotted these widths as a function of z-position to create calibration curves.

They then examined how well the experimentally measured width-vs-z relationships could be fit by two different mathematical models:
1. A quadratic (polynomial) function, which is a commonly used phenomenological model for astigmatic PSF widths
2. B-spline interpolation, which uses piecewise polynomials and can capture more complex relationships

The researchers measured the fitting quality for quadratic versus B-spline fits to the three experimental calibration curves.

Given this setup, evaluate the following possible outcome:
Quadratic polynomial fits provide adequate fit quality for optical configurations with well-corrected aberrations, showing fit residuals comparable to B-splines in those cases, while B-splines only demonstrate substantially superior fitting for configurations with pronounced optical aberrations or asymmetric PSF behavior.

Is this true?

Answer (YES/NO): NO